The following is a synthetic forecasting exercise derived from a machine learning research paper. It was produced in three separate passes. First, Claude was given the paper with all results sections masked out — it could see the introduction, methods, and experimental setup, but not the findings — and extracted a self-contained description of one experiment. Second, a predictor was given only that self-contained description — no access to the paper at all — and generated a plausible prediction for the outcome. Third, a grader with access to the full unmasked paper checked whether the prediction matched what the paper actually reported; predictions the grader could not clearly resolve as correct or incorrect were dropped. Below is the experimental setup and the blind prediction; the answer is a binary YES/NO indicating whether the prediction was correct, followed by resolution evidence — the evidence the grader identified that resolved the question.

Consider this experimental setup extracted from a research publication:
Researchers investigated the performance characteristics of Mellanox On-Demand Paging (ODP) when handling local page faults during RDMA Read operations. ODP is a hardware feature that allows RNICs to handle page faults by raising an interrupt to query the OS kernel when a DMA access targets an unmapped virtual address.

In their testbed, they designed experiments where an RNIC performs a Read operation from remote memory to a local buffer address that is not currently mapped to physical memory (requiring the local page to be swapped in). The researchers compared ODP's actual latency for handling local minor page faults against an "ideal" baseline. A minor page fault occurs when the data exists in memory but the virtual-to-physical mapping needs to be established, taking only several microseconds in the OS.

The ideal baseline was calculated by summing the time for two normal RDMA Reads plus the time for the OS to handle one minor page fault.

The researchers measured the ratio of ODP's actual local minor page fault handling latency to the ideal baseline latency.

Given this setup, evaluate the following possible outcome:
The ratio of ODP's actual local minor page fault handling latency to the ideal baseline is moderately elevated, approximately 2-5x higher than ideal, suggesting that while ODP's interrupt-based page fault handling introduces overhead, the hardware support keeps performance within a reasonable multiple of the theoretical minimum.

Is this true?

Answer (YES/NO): NO